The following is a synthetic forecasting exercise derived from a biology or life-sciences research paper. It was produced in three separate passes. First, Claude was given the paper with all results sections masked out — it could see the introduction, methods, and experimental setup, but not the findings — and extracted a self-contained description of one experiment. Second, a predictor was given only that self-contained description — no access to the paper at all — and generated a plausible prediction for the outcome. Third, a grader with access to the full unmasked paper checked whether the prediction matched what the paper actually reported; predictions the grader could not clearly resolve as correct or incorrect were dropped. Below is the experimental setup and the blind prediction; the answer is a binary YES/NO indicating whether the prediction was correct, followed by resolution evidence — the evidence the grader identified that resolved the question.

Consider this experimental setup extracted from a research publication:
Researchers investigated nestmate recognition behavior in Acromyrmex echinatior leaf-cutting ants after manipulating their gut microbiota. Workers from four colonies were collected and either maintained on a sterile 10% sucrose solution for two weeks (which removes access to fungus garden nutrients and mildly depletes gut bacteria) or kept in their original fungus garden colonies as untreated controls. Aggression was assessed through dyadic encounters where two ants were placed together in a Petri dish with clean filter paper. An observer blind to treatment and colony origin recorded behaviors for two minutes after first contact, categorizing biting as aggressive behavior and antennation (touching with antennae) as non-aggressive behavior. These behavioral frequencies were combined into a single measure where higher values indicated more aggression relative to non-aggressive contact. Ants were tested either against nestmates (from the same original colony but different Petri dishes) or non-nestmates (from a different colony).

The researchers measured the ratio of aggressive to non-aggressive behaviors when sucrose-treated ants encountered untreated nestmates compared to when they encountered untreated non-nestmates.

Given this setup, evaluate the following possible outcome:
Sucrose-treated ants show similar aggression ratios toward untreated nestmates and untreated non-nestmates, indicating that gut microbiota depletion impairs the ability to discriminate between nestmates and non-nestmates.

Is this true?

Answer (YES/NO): YES